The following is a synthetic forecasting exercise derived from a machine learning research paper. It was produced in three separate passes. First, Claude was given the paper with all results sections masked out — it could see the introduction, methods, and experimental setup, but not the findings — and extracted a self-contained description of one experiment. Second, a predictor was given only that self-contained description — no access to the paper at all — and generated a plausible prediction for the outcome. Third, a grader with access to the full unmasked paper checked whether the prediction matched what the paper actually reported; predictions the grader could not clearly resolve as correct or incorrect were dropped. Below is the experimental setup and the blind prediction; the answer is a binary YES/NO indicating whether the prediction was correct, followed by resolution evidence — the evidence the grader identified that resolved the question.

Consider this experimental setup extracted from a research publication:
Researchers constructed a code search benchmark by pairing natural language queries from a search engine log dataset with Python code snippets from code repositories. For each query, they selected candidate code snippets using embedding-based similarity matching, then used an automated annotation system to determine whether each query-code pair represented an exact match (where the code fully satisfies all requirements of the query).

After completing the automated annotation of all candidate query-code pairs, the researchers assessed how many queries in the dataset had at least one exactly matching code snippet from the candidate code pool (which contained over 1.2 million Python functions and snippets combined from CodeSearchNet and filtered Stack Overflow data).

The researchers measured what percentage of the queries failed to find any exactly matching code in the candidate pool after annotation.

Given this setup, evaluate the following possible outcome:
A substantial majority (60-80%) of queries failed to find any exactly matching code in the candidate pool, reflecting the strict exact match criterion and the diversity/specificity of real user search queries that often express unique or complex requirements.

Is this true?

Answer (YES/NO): NO